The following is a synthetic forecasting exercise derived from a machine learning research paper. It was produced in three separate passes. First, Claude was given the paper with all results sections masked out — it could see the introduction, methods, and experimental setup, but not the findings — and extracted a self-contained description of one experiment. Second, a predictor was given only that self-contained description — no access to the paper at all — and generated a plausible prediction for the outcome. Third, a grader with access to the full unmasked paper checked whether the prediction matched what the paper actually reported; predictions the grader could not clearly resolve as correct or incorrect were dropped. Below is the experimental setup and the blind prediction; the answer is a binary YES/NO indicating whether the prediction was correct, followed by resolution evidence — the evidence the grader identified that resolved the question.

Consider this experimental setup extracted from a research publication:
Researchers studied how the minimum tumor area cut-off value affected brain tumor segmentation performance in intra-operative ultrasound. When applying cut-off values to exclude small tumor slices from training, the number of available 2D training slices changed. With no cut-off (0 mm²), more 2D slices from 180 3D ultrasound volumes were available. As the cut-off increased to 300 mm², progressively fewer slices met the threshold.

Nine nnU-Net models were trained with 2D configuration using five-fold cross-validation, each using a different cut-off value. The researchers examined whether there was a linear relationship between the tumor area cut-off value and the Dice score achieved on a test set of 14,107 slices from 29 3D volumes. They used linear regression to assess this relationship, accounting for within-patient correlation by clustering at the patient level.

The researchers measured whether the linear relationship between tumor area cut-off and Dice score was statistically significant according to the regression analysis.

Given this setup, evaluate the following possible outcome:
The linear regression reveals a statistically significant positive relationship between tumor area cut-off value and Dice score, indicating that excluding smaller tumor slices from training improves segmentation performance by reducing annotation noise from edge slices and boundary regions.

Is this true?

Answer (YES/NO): YES